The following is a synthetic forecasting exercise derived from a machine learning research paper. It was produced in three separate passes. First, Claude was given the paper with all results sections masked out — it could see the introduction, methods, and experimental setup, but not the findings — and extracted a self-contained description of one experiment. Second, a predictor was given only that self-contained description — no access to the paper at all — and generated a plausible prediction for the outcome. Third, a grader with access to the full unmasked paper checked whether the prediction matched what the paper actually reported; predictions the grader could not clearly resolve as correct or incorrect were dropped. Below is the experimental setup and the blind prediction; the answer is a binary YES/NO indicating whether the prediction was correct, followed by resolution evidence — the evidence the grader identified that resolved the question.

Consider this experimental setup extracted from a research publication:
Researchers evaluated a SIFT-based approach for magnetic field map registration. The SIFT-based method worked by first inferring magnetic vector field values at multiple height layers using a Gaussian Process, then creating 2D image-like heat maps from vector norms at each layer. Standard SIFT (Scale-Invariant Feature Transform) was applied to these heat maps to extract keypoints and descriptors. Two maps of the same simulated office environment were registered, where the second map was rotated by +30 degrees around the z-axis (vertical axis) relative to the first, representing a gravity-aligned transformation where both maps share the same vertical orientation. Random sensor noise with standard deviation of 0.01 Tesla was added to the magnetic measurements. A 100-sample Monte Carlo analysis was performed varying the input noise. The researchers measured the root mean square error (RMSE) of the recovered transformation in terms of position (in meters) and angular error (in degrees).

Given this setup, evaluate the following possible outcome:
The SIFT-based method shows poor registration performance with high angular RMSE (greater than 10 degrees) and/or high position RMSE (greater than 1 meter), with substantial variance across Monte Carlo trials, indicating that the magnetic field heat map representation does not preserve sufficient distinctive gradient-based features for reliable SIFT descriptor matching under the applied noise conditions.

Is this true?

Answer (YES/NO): NO